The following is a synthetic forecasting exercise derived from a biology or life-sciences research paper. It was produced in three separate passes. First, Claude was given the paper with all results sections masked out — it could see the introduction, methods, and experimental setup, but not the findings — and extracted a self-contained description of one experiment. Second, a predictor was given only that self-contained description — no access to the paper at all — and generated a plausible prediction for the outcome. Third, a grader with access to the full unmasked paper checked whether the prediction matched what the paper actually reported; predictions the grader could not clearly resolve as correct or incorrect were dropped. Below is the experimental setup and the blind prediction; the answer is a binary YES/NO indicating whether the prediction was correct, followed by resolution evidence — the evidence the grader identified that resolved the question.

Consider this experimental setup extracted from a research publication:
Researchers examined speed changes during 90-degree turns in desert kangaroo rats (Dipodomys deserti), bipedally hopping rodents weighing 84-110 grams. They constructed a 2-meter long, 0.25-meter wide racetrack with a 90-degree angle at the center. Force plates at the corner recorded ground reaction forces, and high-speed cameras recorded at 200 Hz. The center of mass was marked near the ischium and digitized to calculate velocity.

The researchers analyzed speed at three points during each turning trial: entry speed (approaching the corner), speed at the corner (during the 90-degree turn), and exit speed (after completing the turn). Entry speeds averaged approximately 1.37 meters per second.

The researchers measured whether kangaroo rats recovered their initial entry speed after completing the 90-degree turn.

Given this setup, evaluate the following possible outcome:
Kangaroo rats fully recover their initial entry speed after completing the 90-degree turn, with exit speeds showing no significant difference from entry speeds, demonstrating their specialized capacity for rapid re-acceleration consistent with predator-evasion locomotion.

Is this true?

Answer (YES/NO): NO